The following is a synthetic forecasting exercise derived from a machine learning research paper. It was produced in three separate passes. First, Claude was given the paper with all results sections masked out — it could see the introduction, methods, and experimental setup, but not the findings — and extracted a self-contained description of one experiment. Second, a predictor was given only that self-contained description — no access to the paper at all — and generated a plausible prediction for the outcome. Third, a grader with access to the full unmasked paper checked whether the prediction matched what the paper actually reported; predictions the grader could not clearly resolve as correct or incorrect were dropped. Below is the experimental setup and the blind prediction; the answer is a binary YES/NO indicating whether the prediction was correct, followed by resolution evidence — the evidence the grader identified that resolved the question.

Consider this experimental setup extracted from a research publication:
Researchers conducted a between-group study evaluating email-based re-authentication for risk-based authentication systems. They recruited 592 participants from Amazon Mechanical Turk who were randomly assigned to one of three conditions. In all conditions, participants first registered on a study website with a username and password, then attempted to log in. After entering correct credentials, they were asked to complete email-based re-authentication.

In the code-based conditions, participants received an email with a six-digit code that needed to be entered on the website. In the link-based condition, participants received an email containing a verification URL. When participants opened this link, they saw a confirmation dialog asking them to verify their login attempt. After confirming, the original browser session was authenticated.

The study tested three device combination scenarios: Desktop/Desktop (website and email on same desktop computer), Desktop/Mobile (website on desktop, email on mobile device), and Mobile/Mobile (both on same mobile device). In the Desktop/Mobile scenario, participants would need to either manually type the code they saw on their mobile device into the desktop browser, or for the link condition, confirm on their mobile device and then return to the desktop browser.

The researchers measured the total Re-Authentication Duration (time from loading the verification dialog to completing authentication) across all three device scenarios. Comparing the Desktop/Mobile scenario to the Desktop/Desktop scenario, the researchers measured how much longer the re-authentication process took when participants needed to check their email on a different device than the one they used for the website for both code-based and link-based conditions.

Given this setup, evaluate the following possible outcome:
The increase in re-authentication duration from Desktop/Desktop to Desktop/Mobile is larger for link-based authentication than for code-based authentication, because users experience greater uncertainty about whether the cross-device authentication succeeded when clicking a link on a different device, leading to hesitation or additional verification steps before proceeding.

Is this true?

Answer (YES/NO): NO